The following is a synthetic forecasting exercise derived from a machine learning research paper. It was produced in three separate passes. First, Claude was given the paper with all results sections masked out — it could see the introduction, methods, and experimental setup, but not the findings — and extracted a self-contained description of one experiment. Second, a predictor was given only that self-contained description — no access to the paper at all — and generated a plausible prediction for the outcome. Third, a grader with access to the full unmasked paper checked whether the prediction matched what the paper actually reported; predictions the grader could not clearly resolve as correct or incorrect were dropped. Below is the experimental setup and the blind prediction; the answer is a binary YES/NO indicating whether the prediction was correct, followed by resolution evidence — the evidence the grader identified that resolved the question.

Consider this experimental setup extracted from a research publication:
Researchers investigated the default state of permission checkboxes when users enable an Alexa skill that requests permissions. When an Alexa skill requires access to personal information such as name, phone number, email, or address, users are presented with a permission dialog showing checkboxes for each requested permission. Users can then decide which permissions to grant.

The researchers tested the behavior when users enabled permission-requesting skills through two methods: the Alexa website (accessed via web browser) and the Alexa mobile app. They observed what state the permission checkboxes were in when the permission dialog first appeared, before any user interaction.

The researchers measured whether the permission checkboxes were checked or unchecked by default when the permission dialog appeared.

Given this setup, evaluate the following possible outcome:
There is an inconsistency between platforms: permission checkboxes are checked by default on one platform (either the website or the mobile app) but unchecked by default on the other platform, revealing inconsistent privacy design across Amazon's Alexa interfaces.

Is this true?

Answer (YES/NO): NO